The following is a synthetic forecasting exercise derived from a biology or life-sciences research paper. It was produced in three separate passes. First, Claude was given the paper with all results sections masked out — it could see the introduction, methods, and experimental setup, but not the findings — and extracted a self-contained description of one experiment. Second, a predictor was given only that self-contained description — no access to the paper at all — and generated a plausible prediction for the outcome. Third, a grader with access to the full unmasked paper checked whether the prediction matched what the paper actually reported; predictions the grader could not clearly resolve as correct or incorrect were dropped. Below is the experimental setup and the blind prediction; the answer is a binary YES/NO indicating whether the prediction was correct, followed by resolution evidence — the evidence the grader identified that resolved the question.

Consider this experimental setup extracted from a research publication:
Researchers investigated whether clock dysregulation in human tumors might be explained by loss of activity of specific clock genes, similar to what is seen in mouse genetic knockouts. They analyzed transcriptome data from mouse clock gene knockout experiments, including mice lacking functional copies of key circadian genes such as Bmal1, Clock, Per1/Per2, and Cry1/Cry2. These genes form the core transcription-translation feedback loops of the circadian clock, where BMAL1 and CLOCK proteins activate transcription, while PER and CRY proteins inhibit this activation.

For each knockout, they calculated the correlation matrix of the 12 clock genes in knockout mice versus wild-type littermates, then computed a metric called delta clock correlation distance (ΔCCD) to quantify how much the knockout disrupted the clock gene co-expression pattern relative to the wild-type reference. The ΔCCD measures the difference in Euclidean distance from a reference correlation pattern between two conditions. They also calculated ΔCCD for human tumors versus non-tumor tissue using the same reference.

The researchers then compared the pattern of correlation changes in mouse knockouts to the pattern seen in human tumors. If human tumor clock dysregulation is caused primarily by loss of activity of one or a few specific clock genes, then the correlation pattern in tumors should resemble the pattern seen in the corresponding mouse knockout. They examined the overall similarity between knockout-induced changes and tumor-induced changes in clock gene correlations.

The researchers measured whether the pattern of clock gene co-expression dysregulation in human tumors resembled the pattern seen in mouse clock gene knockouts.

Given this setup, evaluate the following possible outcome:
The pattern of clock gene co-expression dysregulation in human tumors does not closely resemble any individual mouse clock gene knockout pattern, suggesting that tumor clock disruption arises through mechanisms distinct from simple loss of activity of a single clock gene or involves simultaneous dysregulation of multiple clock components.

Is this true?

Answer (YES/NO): YES